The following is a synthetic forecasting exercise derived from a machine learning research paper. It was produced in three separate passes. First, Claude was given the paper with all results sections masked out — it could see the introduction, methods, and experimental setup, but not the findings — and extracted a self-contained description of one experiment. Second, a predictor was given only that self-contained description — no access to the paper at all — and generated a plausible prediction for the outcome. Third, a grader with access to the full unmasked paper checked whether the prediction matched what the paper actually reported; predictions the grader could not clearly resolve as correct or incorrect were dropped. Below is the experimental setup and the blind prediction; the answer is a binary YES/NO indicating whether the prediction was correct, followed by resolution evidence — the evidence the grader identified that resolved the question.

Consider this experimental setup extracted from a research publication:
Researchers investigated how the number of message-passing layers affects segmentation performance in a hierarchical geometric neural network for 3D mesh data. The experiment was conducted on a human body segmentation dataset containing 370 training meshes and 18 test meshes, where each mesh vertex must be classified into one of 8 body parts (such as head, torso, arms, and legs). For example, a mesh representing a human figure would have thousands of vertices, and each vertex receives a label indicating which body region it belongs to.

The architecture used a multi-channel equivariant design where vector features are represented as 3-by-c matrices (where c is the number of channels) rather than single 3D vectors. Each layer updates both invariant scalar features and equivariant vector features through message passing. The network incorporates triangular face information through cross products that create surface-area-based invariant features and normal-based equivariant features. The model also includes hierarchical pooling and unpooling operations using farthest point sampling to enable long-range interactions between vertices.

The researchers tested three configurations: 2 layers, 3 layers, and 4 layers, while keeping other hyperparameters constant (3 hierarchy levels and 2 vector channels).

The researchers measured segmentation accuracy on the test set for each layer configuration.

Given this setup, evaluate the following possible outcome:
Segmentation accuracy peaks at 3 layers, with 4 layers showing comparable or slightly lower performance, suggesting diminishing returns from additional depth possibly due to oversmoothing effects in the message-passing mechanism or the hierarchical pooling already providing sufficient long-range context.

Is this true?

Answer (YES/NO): YES